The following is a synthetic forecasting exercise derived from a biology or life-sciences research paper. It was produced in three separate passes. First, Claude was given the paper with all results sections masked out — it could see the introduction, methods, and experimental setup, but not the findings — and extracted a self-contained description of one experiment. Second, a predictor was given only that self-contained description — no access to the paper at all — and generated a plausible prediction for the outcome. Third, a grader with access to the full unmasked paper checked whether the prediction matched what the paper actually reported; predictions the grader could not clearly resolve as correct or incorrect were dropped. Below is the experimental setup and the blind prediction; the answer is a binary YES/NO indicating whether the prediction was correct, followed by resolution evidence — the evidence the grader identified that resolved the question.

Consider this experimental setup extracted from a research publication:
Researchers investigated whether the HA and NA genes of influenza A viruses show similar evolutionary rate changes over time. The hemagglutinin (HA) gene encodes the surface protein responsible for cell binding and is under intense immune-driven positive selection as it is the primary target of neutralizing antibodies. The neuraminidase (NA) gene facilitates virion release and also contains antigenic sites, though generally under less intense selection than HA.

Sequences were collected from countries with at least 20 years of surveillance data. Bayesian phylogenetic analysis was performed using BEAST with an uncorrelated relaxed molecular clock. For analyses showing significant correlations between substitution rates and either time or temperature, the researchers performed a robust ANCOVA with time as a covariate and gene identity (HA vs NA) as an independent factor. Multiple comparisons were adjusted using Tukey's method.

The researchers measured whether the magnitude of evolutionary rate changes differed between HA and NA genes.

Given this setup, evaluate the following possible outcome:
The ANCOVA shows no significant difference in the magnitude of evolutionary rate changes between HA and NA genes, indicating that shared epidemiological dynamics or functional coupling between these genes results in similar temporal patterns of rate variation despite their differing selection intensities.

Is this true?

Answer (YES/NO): NO